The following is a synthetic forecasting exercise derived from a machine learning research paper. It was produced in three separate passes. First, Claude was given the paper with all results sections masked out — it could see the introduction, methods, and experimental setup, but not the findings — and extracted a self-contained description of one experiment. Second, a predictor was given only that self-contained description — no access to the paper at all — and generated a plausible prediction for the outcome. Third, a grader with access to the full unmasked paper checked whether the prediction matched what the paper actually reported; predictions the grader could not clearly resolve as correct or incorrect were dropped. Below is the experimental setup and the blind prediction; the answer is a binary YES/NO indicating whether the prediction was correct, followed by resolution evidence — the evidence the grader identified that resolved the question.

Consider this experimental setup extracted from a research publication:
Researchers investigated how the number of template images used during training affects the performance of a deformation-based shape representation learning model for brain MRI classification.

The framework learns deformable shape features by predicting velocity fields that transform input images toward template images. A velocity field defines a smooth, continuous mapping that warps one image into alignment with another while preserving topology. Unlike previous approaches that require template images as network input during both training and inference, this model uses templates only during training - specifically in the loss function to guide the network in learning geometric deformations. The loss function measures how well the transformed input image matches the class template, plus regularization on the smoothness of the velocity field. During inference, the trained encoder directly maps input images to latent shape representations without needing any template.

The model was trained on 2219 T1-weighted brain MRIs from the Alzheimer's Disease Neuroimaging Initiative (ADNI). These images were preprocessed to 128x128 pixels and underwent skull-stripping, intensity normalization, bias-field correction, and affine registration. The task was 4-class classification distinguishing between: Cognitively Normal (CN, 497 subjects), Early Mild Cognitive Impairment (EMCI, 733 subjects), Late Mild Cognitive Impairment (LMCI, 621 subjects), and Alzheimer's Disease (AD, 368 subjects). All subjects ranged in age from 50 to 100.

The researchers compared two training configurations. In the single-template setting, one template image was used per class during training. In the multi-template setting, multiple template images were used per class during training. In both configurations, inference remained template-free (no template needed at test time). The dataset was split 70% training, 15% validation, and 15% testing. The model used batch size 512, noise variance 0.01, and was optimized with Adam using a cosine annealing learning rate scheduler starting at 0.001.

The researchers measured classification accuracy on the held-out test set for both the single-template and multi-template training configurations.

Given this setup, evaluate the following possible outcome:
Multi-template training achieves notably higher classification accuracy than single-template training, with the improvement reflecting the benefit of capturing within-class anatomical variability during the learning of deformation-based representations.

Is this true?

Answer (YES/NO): YES